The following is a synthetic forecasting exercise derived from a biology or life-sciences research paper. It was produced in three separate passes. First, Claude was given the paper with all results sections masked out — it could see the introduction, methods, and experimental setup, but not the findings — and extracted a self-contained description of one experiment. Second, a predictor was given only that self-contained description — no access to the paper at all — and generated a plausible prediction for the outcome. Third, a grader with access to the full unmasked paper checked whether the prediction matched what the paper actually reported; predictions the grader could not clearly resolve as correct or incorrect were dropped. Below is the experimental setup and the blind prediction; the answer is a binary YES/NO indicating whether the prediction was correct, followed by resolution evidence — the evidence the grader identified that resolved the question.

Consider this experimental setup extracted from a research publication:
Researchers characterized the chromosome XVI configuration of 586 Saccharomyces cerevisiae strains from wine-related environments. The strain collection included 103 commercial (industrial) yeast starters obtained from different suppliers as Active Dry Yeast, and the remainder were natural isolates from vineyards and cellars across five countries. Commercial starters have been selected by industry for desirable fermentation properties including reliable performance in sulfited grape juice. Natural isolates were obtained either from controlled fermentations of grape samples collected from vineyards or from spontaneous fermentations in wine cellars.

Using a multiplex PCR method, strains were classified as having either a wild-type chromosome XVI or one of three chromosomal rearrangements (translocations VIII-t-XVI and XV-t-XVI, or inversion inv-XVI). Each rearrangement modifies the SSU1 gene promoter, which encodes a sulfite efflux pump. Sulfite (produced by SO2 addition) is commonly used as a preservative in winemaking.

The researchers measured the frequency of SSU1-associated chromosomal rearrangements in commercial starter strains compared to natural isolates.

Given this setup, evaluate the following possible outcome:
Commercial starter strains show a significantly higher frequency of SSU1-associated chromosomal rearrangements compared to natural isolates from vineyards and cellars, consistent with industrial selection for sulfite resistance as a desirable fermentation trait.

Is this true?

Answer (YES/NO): YES